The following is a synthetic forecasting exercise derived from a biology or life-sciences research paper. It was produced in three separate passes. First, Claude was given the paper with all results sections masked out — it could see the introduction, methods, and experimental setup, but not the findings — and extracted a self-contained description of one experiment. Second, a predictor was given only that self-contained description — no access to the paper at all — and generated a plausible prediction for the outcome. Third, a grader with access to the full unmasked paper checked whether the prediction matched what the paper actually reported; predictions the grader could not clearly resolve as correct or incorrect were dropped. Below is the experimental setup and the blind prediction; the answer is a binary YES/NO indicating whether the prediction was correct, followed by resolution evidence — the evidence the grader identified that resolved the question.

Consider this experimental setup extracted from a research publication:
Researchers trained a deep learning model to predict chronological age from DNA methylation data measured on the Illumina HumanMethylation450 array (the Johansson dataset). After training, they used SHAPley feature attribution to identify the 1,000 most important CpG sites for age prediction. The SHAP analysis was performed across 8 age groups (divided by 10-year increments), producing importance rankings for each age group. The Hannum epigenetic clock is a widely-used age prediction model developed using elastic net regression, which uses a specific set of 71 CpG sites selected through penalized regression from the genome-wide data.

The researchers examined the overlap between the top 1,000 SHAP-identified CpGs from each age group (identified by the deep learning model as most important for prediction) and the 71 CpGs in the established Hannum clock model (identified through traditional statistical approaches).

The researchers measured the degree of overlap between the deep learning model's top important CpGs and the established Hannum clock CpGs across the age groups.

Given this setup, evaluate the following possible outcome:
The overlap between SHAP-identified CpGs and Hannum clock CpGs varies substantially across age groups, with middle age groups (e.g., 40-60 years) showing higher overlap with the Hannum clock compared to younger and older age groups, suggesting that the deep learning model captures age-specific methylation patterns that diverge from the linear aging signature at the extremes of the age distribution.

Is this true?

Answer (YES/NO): NO